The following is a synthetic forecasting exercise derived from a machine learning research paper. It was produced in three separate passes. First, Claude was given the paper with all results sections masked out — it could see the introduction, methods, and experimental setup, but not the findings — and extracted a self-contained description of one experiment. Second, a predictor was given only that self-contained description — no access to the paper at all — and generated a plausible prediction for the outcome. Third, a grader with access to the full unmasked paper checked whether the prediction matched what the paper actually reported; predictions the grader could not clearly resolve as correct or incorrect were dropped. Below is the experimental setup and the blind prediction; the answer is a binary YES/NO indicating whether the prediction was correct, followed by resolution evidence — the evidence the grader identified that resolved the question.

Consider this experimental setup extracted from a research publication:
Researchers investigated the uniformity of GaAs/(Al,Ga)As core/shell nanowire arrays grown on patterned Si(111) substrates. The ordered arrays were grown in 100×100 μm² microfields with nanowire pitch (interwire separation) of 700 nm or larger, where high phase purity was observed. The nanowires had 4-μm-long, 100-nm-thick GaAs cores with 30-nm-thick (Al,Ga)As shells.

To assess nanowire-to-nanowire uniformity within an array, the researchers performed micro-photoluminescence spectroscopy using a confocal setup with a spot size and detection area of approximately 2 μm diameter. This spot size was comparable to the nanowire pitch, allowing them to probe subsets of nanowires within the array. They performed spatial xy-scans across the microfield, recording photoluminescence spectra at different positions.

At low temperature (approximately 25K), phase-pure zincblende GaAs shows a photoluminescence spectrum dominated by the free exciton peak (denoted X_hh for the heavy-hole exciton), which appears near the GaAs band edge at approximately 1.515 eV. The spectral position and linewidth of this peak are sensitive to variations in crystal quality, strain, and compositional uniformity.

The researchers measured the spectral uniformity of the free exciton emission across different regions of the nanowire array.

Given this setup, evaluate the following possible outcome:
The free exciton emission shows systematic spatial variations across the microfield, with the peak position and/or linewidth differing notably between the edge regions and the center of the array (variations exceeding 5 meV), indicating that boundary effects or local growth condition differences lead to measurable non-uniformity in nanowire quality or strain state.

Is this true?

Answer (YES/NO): NO